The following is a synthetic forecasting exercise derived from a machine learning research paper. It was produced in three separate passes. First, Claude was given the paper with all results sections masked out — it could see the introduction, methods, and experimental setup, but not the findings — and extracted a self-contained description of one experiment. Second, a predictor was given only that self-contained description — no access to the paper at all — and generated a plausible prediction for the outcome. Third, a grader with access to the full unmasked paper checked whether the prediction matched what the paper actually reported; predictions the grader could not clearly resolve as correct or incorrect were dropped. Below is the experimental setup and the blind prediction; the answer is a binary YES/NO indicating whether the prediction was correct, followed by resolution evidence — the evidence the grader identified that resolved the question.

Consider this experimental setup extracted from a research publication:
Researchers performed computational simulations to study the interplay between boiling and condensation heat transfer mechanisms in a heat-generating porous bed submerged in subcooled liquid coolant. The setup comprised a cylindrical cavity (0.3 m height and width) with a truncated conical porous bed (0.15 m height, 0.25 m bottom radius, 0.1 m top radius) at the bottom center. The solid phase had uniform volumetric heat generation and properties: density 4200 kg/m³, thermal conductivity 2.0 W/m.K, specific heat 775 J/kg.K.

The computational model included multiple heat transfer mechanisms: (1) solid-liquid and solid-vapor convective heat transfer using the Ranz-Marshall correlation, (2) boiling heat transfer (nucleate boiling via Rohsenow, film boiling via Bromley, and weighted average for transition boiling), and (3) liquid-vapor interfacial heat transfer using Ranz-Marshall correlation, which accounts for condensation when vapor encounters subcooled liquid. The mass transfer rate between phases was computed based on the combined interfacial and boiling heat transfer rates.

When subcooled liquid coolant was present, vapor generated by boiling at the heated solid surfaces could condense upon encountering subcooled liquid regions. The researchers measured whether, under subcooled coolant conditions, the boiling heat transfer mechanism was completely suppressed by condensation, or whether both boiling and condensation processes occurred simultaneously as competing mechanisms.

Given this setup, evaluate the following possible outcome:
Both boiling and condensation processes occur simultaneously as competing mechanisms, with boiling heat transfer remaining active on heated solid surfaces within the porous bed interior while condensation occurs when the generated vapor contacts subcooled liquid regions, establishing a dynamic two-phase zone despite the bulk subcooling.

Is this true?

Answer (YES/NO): YES